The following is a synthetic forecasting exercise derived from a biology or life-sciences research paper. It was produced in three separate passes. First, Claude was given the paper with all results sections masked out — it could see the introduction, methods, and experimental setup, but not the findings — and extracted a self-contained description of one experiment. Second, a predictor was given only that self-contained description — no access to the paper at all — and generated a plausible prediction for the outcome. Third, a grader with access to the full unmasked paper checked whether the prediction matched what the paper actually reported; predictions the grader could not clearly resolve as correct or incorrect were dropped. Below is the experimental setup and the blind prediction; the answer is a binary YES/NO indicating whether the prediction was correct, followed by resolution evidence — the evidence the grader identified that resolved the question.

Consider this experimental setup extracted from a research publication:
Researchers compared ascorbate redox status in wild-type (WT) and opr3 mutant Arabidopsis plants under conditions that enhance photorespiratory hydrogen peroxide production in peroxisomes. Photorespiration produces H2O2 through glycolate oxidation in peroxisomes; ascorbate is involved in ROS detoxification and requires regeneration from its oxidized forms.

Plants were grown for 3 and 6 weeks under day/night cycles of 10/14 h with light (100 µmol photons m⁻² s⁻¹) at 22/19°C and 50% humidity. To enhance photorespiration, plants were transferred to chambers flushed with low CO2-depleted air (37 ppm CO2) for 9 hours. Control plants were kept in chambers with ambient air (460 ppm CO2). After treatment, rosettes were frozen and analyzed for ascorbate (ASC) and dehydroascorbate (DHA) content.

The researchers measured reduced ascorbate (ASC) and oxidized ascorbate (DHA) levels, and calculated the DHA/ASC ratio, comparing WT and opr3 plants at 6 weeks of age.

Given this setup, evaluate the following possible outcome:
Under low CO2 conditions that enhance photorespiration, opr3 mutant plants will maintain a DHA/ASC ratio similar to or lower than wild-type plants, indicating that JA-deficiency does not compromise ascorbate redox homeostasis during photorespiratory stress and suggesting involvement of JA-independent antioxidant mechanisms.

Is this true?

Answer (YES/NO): NO